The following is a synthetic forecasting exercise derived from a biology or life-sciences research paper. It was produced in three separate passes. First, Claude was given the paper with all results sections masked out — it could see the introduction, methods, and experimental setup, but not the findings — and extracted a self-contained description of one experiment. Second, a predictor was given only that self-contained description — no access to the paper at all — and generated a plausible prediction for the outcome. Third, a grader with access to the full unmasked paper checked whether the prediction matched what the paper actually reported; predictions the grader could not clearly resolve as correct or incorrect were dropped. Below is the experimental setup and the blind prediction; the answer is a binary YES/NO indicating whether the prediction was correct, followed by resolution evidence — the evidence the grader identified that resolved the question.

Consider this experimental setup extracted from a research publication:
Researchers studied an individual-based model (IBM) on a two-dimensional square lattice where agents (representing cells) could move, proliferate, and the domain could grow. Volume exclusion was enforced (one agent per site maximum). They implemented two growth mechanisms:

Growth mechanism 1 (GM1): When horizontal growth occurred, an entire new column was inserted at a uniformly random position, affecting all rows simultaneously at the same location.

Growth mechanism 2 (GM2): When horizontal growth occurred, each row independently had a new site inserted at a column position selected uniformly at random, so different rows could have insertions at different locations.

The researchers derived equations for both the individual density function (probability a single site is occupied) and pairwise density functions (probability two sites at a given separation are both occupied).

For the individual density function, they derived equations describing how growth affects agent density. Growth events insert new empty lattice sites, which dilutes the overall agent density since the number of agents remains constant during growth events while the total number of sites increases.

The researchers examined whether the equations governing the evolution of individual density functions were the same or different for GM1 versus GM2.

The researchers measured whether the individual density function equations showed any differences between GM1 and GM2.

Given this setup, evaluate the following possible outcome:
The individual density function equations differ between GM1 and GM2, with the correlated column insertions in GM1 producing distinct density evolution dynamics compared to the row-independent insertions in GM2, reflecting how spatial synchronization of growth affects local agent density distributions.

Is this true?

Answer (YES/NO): NO